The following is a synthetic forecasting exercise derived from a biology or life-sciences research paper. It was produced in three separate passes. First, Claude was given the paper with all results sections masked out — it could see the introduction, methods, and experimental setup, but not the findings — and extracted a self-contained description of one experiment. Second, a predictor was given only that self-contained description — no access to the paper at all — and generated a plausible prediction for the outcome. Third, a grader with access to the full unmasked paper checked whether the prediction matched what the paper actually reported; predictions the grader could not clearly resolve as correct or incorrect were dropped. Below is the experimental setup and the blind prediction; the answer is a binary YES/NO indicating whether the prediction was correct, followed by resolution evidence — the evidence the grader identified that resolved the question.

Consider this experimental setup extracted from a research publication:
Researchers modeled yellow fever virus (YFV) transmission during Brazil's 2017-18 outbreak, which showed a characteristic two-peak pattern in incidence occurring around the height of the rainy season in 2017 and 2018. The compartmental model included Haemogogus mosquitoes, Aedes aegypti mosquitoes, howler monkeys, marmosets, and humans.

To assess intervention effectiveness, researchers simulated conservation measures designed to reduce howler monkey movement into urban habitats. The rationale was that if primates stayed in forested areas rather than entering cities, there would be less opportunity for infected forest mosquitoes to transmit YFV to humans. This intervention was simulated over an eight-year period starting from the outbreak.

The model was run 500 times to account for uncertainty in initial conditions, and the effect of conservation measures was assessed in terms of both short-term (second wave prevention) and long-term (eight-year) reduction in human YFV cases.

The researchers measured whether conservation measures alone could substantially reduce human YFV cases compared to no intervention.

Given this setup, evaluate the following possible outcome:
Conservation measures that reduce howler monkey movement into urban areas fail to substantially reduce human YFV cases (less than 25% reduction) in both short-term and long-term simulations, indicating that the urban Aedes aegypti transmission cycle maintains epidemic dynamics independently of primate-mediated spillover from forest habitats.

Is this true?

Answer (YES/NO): NO